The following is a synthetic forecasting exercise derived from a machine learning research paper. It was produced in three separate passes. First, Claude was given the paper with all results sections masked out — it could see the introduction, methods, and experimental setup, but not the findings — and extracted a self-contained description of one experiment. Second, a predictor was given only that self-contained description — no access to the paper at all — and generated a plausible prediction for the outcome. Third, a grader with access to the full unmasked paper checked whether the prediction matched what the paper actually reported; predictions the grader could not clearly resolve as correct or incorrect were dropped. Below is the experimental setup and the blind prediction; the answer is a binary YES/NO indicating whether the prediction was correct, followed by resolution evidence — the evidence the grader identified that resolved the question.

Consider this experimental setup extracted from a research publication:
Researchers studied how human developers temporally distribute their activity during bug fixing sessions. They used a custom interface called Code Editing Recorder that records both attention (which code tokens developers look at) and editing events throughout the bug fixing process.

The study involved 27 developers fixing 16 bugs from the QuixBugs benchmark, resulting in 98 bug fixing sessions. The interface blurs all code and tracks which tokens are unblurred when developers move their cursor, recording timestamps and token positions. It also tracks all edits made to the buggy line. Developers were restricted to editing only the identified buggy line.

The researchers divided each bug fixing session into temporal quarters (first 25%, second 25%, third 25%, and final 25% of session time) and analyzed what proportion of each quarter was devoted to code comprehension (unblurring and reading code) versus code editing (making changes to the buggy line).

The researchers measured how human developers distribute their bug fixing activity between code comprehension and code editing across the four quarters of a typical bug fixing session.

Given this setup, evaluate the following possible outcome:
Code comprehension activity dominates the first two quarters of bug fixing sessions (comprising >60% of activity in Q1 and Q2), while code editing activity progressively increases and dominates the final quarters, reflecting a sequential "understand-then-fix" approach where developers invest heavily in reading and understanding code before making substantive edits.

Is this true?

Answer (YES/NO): NO